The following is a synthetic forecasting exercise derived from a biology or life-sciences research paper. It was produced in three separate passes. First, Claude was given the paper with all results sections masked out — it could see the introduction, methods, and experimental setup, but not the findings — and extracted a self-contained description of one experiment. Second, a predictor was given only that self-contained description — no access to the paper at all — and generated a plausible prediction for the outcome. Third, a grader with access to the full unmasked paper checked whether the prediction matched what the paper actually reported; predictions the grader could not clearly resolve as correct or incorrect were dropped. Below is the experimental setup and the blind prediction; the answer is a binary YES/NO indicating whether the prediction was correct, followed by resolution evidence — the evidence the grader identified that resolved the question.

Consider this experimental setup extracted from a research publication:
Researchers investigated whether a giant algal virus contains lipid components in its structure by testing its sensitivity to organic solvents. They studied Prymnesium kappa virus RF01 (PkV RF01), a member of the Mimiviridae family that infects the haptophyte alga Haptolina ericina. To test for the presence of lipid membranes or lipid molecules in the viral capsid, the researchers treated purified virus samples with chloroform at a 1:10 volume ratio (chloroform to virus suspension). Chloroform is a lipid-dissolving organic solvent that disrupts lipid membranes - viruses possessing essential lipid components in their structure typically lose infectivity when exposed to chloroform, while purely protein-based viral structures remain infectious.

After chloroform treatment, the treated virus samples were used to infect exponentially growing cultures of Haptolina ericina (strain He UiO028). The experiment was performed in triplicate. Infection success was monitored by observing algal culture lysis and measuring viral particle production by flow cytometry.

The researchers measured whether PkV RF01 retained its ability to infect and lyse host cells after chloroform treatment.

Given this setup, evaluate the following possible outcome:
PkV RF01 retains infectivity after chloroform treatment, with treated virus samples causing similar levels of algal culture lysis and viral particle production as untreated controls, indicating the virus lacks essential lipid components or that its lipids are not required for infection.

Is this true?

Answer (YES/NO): NO